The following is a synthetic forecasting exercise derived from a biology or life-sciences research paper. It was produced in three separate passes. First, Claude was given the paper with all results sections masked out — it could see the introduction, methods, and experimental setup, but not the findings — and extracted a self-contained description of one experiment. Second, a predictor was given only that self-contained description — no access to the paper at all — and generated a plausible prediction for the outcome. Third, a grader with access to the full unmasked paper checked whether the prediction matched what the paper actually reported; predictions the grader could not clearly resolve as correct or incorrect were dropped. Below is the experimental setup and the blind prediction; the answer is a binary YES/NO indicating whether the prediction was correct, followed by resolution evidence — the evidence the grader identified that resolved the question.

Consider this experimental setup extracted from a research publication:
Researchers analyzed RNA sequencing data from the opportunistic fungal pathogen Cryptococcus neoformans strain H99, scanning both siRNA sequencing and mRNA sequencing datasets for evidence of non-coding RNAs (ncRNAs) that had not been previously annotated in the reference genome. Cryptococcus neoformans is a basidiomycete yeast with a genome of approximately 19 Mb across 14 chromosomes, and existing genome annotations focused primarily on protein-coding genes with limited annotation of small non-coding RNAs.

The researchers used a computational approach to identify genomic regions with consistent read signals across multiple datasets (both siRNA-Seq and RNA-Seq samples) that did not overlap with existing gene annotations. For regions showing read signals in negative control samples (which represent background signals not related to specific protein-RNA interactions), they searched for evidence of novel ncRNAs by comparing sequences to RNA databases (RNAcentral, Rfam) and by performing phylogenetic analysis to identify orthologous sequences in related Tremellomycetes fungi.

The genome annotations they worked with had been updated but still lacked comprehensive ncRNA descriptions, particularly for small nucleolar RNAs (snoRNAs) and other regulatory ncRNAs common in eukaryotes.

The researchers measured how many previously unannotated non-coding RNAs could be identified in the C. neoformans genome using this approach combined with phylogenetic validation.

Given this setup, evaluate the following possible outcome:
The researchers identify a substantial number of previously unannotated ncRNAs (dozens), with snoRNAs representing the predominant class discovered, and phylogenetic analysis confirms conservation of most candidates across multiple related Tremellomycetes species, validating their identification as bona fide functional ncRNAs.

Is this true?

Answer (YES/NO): NO